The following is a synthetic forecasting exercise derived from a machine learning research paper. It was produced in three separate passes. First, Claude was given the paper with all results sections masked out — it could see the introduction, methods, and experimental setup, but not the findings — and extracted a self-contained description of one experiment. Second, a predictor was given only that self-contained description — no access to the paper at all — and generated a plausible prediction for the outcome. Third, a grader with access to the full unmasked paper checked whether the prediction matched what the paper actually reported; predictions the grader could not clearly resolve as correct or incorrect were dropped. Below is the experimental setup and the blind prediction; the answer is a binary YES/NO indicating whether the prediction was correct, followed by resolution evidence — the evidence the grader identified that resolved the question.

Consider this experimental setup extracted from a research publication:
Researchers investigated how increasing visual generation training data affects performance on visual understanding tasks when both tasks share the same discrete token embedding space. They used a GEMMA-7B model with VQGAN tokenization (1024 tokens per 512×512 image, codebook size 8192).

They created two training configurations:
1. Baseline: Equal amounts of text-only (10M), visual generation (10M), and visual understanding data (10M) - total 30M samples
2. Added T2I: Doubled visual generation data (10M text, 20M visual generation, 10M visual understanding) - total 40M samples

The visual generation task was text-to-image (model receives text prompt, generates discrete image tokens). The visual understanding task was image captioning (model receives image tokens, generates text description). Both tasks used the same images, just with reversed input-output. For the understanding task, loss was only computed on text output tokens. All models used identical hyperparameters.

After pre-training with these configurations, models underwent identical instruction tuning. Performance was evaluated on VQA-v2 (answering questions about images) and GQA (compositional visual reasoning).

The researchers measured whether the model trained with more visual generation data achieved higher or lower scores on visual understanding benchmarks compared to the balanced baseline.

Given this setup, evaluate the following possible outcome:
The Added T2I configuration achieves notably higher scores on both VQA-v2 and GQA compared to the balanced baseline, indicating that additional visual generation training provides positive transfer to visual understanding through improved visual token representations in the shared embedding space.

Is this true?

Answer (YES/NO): YES